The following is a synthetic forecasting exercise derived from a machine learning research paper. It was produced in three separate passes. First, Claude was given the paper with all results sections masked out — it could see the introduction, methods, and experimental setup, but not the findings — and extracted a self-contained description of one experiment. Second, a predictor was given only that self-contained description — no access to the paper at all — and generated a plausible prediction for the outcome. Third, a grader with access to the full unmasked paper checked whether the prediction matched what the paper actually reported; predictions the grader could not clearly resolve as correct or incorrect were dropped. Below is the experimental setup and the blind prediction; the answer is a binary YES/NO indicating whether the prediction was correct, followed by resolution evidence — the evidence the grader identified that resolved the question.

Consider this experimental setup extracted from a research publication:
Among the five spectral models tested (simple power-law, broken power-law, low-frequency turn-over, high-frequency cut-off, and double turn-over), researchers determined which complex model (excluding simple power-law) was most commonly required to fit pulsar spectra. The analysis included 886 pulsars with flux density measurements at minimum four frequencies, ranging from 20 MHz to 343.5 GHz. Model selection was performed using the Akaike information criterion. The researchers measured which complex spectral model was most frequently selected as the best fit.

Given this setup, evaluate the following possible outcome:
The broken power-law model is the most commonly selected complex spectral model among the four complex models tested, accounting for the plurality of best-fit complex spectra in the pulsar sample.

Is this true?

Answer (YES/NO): NO